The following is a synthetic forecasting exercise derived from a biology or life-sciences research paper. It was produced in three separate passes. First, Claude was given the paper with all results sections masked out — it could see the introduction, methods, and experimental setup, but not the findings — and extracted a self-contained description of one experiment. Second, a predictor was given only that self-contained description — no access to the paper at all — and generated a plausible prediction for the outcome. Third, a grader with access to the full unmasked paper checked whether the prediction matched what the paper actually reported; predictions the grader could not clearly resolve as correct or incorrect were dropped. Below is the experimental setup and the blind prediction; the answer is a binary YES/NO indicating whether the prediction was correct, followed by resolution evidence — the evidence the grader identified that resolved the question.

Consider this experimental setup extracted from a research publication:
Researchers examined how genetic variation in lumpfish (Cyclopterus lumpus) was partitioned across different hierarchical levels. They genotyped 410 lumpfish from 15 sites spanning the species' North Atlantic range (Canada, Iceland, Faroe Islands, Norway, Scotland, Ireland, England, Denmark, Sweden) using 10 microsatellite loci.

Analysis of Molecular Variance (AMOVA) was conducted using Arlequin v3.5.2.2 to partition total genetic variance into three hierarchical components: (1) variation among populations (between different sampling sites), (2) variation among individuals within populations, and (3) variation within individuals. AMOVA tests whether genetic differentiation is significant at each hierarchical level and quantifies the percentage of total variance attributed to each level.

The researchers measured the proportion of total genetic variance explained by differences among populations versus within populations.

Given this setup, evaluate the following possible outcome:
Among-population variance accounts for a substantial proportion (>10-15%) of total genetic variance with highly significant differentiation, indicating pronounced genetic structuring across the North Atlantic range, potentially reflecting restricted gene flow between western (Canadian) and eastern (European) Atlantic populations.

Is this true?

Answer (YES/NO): NO